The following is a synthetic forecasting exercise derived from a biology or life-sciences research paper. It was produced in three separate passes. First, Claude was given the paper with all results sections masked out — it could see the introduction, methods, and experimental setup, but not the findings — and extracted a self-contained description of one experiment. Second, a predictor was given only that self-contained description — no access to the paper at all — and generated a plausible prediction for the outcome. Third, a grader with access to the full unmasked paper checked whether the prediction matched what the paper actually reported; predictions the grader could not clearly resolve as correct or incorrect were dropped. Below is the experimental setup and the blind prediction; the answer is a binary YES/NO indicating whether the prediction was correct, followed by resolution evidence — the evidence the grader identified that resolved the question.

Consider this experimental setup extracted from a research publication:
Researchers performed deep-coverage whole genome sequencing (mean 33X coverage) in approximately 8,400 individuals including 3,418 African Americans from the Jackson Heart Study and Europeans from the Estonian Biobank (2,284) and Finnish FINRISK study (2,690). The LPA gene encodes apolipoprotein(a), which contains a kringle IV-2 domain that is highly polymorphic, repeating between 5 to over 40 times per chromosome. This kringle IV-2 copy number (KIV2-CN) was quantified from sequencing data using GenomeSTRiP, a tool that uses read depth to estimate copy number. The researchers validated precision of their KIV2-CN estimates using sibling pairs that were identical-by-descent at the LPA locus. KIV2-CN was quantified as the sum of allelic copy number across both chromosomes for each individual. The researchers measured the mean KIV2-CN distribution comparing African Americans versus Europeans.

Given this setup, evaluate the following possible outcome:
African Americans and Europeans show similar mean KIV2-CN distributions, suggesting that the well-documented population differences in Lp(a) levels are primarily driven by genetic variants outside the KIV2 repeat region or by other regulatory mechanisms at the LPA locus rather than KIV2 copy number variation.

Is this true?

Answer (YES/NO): YES